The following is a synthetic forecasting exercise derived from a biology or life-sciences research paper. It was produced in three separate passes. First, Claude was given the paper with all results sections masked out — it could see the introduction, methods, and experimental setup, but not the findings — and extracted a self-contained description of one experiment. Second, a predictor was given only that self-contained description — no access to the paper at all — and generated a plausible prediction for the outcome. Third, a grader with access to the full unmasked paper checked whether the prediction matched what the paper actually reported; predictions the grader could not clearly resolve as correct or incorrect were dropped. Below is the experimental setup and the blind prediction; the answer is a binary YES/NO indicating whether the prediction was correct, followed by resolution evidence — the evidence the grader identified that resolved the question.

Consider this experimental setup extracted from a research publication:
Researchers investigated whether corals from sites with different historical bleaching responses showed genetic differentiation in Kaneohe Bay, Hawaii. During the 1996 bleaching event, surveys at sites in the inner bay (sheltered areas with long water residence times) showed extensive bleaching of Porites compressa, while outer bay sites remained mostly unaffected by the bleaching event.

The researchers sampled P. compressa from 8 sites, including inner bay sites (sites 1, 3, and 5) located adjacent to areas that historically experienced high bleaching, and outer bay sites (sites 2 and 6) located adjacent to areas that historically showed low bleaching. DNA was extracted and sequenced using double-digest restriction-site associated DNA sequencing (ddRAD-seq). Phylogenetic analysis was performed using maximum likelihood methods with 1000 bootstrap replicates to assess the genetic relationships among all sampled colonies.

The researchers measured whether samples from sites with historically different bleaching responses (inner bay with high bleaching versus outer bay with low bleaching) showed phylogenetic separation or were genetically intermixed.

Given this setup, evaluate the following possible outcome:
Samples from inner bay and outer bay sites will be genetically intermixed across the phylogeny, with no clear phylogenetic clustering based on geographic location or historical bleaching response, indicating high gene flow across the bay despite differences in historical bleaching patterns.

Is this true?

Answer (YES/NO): NO